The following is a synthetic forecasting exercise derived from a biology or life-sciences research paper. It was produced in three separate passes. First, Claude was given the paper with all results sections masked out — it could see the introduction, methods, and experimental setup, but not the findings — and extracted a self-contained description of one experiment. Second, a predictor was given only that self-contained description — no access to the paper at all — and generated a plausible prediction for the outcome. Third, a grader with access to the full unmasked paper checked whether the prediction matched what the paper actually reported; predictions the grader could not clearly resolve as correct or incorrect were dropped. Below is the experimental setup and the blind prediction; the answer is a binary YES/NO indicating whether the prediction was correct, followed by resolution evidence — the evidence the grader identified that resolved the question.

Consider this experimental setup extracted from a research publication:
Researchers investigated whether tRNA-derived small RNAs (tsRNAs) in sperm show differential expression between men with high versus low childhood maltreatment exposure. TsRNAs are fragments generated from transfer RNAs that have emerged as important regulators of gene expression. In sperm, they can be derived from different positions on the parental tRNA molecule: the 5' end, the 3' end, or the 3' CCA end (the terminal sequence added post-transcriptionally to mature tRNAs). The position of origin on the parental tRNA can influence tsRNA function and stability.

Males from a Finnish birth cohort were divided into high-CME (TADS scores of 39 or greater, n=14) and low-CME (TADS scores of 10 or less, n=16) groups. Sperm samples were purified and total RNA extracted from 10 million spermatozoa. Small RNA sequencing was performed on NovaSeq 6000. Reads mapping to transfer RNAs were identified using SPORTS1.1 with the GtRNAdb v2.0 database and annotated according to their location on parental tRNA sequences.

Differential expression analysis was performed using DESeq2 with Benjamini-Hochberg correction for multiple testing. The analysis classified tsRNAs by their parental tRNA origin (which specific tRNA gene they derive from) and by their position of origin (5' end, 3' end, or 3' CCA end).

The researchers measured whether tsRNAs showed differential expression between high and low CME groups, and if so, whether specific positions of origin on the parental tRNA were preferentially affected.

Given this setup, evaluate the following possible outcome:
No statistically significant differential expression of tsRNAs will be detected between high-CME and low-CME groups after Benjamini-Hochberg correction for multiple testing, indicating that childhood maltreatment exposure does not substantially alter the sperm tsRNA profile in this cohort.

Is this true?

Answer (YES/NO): NO